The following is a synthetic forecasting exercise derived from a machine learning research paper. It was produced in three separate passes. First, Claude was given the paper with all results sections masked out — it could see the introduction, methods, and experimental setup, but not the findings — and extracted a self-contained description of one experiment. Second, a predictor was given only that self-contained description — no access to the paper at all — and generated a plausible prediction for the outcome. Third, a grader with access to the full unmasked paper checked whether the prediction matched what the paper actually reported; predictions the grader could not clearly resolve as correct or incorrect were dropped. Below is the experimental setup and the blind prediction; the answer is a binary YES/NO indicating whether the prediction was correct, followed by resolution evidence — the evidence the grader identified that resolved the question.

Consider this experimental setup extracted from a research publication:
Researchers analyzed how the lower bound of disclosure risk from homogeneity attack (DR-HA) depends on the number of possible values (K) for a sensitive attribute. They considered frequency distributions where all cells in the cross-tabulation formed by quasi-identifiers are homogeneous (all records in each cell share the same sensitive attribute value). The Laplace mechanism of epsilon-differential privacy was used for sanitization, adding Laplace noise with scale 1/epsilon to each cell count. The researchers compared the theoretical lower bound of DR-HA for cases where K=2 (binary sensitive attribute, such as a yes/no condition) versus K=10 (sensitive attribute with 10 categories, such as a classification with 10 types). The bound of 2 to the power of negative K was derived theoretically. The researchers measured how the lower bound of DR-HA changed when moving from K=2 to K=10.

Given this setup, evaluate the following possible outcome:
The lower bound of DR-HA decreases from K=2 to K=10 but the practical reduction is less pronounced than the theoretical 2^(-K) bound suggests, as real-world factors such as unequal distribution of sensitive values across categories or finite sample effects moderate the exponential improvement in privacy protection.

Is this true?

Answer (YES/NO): NO